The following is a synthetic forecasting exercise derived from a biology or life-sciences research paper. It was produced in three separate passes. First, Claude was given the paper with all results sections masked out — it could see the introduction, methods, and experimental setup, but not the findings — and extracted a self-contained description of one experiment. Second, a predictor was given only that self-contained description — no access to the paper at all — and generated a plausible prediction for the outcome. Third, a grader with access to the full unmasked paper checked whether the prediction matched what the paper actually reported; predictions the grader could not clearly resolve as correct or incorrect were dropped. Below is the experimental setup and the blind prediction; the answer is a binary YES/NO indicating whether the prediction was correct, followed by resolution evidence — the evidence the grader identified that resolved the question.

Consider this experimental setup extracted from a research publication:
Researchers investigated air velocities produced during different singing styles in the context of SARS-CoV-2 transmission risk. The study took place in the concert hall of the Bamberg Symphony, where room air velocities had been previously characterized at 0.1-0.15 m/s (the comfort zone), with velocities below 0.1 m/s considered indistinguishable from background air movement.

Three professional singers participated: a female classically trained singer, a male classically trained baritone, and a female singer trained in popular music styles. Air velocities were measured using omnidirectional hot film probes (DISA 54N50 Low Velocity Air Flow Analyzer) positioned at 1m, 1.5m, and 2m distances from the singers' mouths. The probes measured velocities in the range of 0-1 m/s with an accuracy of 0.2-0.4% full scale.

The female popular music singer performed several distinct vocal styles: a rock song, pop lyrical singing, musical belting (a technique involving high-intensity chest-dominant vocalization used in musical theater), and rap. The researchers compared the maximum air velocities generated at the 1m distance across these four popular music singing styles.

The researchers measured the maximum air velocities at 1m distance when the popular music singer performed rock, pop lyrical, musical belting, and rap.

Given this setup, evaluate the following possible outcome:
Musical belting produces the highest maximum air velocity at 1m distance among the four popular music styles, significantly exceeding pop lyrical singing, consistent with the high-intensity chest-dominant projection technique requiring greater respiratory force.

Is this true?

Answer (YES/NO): YES